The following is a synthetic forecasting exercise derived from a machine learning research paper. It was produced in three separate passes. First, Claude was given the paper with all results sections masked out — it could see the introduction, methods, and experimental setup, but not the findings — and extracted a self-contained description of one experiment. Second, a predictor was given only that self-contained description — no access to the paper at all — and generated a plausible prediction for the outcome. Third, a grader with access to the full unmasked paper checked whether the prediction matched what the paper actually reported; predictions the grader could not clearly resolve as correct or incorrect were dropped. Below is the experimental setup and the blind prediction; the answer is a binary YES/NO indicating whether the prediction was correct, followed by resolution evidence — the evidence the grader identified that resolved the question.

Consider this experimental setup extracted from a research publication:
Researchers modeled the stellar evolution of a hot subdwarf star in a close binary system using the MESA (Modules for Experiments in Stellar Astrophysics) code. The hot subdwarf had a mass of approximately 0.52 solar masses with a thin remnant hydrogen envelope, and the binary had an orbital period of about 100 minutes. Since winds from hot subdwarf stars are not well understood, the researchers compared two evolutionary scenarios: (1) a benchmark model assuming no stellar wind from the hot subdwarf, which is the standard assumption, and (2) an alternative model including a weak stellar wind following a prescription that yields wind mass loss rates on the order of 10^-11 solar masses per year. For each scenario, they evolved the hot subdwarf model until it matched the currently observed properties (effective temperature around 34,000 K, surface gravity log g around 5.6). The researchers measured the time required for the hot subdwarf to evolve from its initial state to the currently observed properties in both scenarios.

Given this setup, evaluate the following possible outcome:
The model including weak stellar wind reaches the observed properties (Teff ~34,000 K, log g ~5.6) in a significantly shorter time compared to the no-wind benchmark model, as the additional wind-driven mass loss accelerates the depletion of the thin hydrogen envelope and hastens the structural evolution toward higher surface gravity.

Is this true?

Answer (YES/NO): YES